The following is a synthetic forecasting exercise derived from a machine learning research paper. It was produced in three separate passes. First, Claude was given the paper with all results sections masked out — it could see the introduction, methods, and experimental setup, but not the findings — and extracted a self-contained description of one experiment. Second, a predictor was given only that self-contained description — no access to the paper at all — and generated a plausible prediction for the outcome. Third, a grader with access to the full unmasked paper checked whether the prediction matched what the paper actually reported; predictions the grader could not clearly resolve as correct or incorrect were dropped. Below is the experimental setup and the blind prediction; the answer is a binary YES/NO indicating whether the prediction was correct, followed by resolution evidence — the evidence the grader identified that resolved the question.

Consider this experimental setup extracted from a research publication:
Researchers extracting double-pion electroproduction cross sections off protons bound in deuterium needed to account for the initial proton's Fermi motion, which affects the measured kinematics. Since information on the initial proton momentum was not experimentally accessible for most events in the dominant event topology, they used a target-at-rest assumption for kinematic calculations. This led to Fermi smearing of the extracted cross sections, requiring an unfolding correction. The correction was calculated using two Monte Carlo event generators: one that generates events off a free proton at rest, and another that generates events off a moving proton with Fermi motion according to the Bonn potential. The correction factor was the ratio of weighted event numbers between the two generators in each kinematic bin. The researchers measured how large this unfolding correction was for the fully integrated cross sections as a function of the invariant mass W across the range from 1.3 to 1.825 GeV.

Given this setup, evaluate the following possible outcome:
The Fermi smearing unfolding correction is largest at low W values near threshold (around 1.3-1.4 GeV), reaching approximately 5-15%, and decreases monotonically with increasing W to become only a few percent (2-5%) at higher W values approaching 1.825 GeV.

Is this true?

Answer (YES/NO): NO